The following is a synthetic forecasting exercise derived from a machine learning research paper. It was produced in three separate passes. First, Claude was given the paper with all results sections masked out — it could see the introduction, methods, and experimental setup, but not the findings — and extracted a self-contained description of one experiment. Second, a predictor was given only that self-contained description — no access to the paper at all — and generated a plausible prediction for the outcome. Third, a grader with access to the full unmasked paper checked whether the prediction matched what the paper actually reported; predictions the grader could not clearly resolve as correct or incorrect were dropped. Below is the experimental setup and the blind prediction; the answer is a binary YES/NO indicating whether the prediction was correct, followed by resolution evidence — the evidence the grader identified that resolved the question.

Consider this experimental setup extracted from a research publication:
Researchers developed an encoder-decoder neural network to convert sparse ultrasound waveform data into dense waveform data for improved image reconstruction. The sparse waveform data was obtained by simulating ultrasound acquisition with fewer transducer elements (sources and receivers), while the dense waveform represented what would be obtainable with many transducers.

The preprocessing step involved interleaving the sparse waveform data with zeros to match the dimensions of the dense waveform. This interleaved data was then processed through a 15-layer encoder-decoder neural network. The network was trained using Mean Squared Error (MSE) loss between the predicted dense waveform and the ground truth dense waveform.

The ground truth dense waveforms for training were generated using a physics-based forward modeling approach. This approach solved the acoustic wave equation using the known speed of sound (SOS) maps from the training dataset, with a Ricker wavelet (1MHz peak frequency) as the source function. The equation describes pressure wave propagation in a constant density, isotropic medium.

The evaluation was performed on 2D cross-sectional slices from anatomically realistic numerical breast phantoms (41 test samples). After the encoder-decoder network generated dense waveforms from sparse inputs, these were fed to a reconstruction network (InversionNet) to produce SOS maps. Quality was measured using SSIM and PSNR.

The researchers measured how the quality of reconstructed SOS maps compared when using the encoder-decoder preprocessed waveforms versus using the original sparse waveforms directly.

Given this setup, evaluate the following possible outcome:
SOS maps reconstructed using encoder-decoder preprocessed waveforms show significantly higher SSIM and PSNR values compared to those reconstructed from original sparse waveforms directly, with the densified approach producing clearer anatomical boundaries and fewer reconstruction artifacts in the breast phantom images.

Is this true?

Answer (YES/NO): YES